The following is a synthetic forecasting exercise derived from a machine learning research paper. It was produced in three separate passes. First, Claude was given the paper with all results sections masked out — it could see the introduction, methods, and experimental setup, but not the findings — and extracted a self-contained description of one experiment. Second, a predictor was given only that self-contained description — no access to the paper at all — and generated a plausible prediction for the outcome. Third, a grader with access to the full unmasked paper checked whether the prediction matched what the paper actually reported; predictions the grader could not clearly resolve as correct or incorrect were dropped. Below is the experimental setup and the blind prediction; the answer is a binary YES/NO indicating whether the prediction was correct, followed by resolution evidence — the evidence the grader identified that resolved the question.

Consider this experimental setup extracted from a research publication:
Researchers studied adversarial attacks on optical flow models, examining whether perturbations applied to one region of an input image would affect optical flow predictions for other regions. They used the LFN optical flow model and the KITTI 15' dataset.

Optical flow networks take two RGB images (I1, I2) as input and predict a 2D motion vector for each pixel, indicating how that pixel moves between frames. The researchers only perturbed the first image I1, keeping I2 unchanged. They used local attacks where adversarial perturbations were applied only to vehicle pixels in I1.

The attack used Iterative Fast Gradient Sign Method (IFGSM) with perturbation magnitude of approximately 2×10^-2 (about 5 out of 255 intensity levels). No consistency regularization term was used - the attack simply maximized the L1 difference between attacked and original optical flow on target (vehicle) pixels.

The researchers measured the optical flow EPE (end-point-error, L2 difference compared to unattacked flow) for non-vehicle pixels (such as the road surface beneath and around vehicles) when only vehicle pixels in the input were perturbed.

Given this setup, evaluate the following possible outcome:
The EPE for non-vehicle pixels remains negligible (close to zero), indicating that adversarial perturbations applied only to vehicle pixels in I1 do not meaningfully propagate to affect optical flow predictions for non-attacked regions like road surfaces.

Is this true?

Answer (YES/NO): NO